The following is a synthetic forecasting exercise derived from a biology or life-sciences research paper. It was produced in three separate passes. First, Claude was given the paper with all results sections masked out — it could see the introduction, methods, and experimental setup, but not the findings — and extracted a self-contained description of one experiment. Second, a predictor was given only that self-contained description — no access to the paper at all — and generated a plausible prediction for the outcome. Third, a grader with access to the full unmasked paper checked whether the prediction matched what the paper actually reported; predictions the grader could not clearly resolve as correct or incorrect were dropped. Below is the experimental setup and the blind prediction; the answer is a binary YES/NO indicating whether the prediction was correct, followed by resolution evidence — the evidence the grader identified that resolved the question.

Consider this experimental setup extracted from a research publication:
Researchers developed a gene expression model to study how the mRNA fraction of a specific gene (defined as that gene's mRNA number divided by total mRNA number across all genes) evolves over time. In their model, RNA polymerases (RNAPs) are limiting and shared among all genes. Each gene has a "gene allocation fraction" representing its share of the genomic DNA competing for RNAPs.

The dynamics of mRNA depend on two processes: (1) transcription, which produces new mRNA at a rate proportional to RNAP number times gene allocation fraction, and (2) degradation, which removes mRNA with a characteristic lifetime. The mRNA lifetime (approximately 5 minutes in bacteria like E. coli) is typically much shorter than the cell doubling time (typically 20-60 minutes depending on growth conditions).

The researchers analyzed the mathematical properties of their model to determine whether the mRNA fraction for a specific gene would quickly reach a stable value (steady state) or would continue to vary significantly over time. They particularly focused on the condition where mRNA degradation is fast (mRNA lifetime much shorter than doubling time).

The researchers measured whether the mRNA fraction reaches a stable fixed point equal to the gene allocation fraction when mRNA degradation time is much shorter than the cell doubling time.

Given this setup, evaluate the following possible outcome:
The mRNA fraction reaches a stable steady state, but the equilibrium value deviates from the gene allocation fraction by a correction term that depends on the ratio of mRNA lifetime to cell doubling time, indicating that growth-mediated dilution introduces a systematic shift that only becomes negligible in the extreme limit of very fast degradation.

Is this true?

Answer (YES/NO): NO